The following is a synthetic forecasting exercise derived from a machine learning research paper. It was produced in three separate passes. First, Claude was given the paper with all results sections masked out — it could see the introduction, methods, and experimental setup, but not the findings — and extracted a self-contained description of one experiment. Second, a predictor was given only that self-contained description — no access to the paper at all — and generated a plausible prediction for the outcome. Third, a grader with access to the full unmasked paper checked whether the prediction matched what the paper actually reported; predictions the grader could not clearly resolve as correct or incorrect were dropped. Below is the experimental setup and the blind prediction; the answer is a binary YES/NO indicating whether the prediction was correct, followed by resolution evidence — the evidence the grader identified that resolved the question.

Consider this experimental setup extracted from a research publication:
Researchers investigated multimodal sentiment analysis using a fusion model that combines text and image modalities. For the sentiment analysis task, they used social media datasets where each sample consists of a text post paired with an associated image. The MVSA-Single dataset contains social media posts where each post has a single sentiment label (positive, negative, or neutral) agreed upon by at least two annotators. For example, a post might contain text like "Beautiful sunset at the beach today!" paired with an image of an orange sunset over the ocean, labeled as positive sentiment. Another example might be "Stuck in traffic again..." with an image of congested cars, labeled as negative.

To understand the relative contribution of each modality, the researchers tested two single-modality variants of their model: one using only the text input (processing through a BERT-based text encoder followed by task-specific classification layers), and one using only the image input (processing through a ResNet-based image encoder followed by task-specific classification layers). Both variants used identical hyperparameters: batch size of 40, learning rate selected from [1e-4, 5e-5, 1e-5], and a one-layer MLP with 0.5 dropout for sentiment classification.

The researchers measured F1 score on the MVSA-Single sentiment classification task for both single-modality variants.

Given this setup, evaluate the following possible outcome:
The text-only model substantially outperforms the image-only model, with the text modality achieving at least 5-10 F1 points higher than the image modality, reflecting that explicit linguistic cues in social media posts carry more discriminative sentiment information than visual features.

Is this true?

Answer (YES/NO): NO